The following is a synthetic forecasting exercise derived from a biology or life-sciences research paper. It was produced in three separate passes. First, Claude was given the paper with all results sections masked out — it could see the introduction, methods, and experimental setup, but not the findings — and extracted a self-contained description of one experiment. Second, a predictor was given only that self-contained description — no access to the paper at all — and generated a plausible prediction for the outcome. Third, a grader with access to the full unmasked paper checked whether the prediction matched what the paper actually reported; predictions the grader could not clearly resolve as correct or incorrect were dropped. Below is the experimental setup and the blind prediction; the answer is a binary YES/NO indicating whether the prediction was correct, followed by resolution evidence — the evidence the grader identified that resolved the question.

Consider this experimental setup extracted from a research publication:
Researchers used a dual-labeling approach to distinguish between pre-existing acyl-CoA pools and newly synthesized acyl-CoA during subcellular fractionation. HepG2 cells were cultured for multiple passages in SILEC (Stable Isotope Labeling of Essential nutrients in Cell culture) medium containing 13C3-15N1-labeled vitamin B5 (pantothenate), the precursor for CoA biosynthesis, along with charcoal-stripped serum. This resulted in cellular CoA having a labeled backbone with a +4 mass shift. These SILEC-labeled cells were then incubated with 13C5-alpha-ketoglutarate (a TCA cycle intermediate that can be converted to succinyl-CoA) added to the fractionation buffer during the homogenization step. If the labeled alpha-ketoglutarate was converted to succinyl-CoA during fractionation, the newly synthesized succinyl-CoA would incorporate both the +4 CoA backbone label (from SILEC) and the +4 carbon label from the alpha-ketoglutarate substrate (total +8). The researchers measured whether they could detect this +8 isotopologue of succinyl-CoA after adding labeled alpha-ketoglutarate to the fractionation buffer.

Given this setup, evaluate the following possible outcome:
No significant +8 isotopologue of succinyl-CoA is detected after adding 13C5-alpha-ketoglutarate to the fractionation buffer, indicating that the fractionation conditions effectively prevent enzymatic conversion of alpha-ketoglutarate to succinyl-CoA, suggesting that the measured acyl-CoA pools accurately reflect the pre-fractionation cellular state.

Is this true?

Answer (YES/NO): NO